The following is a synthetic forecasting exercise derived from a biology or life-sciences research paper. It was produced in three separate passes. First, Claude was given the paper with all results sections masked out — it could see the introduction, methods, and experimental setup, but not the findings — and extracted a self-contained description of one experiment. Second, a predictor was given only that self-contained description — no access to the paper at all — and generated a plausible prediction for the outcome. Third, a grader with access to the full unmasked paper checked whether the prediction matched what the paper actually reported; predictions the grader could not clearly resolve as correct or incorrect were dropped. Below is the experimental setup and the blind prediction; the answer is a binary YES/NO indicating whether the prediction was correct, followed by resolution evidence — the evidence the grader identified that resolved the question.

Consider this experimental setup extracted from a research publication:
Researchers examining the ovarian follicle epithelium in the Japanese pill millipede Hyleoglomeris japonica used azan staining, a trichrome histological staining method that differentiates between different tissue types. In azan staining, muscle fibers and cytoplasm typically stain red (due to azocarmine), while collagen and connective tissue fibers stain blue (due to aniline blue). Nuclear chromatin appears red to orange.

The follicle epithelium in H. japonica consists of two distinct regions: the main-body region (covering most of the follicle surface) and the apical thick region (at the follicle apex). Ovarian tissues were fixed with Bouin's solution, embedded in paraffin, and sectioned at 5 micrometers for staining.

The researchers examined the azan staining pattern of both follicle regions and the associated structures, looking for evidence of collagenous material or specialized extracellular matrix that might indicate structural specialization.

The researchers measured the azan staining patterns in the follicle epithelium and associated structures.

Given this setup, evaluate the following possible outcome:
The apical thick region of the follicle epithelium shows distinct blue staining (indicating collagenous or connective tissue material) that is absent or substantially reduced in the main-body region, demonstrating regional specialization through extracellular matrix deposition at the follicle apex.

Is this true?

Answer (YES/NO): NO